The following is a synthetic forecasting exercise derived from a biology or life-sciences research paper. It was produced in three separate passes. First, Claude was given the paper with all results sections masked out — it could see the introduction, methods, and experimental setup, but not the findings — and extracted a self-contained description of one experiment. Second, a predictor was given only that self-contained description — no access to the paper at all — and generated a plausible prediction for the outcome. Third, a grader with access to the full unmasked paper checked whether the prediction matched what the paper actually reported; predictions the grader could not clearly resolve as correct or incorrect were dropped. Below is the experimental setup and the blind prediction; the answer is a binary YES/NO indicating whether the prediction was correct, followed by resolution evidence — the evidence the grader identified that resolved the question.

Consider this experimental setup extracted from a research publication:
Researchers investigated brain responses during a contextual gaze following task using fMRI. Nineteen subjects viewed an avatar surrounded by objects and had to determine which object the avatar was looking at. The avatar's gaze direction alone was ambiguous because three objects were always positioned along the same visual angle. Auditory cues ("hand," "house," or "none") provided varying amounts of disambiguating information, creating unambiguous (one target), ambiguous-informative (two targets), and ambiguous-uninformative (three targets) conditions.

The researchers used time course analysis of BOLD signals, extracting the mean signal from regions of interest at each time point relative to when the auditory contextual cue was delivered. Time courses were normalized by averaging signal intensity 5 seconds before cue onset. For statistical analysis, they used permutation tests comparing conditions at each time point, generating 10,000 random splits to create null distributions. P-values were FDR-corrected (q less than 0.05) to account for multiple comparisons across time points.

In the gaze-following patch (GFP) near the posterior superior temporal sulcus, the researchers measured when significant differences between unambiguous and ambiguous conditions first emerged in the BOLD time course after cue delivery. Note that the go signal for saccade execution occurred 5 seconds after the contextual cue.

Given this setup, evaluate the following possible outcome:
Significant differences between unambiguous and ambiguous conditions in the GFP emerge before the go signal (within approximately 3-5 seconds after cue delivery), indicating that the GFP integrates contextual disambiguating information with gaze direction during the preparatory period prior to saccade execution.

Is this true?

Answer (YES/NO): NO